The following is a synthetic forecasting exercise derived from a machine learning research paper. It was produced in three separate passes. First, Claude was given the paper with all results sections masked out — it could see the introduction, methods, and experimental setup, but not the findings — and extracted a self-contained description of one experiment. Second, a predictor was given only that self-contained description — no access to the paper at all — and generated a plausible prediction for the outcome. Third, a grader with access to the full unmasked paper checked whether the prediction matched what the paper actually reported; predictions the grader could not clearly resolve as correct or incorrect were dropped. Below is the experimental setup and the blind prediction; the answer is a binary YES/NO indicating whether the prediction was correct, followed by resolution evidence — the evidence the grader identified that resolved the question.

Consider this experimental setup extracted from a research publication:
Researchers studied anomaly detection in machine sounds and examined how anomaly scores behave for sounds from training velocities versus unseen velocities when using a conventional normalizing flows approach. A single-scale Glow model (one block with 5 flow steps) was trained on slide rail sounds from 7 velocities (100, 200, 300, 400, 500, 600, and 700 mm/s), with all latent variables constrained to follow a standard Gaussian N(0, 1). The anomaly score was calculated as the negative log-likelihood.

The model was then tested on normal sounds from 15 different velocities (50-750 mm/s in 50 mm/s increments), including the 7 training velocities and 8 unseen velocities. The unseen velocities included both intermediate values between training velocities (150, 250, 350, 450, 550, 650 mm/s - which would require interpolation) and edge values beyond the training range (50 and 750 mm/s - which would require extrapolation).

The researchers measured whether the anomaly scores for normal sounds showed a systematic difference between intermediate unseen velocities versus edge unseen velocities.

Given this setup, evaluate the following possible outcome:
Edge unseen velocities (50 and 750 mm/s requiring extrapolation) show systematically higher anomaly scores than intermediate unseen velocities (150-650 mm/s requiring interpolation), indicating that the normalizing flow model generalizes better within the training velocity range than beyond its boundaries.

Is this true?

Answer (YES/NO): NO